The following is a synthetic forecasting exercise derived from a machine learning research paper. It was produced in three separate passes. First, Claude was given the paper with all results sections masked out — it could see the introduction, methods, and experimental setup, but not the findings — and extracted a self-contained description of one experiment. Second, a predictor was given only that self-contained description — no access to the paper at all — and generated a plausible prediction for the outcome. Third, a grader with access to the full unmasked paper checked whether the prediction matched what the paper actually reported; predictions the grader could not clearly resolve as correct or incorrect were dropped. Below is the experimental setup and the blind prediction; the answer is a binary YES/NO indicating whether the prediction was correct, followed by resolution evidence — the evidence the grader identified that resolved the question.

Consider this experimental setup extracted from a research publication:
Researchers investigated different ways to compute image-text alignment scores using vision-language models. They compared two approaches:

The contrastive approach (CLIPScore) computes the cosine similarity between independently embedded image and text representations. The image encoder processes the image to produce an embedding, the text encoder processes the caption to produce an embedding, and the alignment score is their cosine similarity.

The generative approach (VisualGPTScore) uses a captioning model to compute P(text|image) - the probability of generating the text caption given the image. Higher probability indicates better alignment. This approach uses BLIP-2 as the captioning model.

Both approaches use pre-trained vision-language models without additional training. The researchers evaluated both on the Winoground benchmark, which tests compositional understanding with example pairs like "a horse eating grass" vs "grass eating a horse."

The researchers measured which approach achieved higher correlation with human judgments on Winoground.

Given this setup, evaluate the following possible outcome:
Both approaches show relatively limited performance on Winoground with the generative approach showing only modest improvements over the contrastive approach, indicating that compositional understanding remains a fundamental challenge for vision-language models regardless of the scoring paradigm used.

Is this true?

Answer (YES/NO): NO